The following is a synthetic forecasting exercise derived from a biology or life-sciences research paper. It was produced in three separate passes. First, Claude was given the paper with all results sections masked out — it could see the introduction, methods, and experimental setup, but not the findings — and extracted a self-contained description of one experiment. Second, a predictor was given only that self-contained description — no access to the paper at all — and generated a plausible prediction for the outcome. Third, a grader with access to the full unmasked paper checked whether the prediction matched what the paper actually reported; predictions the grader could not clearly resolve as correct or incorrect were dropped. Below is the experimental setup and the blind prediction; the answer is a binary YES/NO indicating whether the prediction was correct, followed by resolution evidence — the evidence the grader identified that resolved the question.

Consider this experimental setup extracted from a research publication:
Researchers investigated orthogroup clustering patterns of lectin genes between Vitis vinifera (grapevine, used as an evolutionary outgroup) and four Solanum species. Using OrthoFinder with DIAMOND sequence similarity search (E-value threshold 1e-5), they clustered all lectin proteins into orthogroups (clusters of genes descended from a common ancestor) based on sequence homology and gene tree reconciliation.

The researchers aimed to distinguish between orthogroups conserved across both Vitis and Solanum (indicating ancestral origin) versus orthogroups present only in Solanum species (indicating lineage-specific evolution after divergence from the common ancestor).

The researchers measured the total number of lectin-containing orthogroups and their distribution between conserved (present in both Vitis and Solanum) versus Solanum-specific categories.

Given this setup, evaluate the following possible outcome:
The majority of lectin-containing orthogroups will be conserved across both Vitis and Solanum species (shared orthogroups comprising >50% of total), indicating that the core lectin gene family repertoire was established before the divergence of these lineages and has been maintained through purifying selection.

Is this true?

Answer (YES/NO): YES